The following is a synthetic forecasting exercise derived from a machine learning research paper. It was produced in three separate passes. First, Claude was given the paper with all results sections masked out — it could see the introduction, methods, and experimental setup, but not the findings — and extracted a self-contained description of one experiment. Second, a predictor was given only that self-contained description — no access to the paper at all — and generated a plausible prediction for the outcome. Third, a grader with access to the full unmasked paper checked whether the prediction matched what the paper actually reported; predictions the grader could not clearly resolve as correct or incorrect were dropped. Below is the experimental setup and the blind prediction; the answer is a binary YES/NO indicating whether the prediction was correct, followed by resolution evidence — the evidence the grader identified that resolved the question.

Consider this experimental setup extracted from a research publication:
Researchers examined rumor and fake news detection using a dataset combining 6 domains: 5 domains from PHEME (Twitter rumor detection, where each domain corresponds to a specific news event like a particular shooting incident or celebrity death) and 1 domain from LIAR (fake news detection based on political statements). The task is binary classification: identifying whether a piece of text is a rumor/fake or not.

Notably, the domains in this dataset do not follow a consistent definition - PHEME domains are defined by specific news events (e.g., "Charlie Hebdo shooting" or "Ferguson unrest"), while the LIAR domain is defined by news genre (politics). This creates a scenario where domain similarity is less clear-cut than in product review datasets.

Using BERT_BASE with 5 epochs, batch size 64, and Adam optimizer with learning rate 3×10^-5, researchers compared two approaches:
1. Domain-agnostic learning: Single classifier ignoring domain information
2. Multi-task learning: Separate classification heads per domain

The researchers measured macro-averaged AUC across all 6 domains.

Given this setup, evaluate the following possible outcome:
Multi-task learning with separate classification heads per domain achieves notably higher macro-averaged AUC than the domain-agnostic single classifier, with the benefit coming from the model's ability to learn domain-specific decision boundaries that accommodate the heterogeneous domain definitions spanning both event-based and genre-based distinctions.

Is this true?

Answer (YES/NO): NO